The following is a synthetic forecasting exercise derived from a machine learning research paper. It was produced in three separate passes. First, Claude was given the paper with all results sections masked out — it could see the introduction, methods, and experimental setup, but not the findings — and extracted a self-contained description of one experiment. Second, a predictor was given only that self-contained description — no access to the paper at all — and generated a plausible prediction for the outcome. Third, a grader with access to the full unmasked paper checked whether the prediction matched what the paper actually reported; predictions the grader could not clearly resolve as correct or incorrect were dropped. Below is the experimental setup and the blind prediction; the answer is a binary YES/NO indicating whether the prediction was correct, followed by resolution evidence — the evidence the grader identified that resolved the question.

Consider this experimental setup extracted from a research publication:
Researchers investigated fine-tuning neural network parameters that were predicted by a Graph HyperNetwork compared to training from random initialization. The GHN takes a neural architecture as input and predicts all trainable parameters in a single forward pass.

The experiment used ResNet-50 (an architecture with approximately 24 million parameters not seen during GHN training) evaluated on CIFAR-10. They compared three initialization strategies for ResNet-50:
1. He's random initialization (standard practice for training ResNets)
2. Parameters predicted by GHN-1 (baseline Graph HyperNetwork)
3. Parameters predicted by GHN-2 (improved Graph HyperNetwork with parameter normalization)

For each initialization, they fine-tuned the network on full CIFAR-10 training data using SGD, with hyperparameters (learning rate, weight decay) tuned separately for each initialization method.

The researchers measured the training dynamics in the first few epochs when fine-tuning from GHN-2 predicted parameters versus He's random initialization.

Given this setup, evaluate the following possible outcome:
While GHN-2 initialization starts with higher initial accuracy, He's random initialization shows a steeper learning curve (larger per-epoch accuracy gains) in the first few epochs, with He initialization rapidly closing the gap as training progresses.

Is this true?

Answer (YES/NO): NO